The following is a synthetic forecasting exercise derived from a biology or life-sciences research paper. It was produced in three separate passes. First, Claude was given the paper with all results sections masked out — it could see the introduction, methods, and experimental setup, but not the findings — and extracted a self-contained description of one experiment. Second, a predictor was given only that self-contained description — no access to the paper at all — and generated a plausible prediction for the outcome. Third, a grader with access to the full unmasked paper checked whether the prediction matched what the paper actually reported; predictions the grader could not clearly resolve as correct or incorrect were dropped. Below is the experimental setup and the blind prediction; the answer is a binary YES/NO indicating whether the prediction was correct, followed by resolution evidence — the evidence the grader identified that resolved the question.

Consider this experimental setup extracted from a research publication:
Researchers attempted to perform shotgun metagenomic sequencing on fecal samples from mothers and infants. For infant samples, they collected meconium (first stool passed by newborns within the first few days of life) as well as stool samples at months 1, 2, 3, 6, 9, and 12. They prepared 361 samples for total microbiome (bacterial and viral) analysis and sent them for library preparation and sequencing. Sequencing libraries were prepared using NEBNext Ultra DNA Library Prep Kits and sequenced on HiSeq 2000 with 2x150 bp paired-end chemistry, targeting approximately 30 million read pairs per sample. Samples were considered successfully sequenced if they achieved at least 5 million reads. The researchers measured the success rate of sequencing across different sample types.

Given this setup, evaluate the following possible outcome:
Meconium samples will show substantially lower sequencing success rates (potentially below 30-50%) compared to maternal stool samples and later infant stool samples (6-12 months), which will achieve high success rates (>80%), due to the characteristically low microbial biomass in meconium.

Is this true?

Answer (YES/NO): YES